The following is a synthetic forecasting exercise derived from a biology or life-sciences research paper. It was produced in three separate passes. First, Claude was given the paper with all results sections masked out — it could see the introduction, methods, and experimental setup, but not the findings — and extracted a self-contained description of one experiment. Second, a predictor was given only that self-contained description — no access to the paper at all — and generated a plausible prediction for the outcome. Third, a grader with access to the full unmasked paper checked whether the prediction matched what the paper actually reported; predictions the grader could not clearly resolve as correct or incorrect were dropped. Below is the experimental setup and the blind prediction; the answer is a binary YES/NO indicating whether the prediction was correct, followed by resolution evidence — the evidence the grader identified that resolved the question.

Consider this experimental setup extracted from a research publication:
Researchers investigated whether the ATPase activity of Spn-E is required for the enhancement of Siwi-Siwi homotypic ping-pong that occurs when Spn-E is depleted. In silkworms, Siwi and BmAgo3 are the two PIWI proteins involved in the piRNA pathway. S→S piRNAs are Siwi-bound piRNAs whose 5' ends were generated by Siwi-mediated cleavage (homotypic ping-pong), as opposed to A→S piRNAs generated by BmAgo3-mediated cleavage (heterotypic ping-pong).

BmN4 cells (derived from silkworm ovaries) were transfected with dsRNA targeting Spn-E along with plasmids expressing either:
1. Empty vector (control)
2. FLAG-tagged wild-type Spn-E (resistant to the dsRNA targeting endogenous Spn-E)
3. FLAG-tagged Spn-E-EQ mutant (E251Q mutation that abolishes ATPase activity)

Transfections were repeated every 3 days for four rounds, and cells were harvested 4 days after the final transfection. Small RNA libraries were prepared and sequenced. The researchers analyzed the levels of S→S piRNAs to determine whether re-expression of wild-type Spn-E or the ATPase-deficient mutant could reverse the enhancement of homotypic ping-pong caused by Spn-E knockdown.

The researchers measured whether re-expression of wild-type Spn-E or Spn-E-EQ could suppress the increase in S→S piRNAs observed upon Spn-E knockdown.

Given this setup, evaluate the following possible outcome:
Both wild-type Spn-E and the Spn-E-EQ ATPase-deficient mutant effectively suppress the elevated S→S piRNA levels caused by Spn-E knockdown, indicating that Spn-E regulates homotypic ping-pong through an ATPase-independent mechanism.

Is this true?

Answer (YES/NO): YES